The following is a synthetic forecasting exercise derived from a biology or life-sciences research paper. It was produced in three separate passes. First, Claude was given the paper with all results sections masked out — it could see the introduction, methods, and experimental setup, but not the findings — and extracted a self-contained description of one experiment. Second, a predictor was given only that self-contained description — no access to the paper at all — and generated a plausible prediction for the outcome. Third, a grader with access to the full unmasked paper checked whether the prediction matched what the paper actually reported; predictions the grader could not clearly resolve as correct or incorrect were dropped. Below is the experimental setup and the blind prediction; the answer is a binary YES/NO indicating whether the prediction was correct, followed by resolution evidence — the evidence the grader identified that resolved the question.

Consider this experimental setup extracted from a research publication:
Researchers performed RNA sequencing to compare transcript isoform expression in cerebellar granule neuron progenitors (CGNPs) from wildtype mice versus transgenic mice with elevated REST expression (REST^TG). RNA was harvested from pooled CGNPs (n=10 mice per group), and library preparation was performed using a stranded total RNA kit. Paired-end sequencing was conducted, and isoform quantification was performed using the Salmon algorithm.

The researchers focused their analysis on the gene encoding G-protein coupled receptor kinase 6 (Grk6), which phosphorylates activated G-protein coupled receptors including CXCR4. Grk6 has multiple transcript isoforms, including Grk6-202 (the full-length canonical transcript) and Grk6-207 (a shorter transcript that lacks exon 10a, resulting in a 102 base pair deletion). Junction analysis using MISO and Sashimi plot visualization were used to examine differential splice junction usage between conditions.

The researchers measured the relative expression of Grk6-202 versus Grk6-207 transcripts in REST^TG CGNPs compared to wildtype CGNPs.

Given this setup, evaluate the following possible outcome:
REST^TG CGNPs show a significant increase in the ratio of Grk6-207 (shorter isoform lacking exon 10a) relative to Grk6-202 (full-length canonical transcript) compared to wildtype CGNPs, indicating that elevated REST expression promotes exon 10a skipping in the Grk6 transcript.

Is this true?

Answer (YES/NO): YES